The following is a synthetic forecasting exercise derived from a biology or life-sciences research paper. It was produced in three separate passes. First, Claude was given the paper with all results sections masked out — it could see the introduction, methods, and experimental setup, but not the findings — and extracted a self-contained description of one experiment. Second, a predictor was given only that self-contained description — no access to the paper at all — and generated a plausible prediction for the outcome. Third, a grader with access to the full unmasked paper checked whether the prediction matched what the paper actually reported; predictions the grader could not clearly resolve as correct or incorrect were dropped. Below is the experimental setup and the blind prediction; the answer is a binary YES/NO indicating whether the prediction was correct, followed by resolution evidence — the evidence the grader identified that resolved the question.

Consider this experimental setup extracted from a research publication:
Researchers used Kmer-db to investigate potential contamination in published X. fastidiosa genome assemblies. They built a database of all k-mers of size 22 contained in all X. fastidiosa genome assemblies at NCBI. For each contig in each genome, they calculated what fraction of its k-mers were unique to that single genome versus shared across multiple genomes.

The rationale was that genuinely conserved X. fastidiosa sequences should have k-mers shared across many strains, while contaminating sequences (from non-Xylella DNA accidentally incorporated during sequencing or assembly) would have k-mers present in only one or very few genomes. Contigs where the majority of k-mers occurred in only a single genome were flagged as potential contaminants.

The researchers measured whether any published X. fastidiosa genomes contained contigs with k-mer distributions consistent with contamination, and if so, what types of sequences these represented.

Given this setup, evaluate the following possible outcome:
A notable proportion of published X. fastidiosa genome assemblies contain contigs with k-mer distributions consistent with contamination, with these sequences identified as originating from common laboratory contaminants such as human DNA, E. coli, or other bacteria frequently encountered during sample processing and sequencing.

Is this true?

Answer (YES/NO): NO